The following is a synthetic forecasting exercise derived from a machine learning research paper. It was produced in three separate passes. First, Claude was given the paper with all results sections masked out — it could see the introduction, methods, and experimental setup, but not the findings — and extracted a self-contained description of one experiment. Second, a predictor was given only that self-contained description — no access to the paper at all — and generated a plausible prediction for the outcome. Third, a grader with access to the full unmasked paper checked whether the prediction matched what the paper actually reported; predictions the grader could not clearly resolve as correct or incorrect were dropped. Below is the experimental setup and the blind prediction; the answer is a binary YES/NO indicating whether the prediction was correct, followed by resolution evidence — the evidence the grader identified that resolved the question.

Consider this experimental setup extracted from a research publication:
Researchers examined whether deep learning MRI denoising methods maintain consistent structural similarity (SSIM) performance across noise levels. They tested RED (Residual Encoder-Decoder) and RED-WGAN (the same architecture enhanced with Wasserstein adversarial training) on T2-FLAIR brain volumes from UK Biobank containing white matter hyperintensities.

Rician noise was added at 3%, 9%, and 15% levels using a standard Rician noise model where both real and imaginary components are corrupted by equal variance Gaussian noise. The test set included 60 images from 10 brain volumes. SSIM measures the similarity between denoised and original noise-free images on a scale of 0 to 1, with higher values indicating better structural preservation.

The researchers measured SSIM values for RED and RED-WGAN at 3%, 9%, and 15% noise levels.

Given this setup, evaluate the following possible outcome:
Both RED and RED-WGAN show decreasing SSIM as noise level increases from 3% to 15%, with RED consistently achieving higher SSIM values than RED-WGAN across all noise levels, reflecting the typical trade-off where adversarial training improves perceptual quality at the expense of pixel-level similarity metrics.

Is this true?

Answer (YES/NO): NO